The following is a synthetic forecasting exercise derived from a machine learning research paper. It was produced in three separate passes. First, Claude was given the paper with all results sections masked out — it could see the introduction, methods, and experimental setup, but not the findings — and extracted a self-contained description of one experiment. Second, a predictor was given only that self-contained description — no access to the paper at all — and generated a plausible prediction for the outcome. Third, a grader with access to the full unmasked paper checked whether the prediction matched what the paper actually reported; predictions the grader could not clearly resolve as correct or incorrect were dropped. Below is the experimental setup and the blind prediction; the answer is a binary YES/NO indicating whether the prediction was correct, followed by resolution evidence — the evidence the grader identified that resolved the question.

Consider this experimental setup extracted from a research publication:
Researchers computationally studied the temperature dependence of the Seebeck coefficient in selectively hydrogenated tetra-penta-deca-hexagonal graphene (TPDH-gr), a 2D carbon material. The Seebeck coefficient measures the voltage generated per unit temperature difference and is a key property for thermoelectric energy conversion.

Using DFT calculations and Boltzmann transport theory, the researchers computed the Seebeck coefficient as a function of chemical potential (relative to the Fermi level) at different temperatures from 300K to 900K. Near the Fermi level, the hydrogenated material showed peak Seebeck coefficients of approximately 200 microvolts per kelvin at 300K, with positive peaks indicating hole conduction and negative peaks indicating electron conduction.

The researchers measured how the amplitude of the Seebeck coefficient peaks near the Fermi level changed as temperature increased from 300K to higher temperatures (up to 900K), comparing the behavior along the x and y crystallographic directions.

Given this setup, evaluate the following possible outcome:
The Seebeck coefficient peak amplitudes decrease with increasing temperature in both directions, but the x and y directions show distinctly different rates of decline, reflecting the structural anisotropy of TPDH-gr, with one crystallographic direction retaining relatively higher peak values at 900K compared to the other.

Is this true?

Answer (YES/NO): YES